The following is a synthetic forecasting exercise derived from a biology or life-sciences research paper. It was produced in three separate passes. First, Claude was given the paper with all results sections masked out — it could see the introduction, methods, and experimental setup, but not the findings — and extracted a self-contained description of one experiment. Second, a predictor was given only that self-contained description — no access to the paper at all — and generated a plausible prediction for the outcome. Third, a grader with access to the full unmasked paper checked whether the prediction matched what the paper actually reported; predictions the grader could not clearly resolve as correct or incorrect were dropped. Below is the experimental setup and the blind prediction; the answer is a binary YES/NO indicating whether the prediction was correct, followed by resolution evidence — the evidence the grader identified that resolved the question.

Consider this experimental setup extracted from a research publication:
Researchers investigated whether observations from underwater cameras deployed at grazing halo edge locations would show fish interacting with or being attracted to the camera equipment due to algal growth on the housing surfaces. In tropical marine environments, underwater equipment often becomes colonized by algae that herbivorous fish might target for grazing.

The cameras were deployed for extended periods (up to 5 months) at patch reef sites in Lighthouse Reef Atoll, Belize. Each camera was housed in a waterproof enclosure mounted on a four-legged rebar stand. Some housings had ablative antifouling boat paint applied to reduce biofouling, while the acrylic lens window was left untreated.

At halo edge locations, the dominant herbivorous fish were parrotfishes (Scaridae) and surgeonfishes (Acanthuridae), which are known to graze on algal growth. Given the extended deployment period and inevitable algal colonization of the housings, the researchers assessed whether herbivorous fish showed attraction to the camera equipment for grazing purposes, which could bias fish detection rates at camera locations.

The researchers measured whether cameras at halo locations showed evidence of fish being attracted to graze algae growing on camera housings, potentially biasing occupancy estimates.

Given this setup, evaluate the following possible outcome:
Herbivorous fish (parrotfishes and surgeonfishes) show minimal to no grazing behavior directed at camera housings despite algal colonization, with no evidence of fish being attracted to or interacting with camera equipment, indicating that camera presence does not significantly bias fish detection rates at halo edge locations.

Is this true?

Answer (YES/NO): NO